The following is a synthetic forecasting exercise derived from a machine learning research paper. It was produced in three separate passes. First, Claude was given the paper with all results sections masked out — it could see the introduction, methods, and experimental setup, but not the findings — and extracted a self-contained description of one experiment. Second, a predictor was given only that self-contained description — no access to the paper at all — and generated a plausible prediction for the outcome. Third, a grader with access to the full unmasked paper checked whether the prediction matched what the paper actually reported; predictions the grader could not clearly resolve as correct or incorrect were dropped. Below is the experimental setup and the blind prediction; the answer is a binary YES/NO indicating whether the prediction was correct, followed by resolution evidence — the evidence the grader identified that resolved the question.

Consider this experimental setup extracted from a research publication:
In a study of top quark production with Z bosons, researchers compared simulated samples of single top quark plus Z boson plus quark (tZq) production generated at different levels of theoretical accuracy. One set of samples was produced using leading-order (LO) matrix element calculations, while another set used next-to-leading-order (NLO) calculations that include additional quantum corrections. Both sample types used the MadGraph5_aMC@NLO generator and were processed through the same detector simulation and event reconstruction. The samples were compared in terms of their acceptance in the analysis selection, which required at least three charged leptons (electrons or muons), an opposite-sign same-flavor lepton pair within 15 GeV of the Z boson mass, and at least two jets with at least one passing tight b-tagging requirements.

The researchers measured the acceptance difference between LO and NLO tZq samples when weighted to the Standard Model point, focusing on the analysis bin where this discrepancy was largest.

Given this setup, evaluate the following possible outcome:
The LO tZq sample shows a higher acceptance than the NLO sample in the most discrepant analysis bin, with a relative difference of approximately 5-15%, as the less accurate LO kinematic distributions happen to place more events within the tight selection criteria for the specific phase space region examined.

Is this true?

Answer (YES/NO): NO